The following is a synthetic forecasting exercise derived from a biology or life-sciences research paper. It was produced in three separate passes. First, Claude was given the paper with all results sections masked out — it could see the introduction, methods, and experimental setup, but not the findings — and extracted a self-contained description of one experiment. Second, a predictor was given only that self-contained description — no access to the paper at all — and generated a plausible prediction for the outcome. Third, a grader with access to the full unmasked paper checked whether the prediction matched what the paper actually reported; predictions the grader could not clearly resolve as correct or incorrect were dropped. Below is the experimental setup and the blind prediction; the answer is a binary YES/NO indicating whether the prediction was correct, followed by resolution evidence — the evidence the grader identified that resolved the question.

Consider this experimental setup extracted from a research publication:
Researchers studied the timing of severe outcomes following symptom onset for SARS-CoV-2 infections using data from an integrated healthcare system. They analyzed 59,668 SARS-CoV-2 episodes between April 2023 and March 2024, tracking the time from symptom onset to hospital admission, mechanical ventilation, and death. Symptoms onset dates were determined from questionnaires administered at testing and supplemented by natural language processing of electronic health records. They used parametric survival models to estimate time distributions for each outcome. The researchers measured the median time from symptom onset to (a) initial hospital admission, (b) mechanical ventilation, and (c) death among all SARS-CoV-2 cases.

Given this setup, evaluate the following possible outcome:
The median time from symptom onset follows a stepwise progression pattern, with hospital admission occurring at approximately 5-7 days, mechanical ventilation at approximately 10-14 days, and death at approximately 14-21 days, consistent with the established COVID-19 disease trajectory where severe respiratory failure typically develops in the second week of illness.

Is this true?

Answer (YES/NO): NO